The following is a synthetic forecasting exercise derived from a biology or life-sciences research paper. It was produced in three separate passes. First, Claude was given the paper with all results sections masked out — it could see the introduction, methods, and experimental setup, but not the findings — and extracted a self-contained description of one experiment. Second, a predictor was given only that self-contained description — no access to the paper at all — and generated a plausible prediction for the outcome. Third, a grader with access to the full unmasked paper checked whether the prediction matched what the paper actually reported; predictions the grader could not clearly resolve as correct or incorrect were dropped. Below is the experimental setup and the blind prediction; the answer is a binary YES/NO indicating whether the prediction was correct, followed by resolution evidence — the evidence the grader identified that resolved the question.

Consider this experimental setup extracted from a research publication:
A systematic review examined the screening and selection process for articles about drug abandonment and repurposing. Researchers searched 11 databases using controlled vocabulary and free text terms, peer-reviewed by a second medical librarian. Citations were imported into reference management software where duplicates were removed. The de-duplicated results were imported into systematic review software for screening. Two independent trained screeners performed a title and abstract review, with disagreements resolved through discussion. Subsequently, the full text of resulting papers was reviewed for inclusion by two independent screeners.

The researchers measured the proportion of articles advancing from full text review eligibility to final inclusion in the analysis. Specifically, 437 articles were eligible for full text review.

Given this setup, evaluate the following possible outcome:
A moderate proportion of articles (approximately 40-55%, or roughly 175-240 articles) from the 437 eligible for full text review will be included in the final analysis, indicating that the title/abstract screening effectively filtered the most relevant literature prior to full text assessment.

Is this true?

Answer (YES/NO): NO